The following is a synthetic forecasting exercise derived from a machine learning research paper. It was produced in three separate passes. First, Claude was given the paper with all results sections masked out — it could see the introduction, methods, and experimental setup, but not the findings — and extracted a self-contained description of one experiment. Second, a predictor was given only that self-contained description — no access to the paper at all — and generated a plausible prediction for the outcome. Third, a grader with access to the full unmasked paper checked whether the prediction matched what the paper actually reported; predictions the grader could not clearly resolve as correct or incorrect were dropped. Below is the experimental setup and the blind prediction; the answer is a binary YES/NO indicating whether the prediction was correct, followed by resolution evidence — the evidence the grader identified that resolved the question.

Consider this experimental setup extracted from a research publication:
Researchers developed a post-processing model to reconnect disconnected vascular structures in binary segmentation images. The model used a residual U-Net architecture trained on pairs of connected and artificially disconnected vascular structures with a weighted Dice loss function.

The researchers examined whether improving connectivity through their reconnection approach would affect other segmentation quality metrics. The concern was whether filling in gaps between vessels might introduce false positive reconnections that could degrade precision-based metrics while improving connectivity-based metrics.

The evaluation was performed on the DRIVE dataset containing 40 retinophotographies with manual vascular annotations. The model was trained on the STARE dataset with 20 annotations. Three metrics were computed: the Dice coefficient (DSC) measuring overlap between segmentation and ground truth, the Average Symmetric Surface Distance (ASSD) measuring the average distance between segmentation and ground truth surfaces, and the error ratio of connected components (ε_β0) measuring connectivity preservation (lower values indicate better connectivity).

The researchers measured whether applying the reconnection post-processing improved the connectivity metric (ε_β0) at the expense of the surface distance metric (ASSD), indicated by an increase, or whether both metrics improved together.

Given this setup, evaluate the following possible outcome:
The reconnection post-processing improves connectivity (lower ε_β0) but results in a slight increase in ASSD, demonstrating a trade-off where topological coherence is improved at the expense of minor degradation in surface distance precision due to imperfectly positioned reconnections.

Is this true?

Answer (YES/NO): YES